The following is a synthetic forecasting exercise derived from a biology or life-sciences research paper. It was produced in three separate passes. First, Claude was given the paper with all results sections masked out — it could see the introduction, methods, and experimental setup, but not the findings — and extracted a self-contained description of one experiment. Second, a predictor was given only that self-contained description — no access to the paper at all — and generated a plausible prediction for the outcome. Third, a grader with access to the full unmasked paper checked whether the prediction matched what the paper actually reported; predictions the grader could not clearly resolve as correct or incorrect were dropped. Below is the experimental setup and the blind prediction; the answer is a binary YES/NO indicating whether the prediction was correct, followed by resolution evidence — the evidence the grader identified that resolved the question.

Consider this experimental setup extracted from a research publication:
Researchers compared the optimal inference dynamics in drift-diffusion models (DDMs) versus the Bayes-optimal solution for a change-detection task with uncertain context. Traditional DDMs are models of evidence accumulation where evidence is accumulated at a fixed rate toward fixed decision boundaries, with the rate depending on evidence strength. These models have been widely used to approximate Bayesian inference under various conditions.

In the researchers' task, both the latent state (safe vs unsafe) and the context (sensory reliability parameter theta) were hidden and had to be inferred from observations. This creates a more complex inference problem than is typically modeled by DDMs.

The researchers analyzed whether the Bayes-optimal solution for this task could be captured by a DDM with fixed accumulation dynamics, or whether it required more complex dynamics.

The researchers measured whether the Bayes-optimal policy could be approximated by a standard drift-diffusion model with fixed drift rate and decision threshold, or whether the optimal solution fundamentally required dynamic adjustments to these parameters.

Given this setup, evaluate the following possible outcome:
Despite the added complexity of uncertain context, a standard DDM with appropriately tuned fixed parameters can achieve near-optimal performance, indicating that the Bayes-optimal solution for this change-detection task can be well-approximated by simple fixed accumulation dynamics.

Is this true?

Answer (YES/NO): NO